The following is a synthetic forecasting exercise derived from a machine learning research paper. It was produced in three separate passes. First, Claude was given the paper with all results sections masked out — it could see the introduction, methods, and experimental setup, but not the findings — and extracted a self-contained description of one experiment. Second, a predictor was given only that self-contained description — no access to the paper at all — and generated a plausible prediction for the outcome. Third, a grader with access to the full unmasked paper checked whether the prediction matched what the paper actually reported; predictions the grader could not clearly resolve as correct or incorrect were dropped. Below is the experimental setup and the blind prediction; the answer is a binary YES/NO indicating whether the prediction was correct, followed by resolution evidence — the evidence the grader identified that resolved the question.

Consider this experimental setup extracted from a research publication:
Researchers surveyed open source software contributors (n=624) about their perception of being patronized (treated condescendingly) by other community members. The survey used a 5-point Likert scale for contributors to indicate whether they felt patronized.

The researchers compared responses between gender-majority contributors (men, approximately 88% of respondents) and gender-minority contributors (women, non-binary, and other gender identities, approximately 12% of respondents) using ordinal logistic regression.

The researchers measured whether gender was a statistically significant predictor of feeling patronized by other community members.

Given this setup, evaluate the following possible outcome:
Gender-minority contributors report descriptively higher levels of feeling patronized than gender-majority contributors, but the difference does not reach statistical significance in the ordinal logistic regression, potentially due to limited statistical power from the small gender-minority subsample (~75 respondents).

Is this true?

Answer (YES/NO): NO